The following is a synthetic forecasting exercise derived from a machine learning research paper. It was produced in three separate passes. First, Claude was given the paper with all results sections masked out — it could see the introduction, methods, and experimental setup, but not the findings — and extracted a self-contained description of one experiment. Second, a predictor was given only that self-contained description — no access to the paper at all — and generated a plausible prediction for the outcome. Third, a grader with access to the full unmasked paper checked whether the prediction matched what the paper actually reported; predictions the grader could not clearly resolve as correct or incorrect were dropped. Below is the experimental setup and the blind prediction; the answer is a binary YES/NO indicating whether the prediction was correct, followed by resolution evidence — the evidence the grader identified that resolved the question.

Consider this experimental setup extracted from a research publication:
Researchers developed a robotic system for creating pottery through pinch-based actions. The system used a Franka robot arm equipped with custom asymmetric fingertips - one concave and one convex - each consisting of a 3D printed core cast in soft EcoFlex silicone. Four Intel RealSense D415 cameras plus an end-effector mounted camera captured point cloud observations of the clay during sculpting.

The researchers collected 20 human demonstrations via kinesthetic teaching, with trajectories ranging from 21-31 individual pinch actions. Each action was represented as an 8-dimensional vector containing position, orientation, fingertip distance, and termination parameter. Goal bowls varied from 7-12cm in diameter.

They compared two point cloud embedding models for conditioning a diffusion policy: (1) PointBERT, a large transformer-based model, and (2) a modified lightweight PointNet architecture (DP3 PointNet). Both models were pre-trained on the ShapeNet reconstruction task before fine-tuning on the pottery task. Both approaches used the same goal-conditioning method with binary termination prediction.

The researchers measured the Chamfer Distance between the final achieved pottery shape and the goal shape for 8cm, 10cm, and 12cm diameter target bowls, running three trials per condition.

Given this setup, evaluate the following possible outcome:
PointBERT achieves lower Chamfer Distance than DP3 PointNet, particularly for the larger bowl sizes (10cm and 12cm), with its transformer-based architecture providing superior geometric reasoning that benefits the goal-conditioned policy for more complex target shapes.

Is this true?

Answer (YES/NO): NO